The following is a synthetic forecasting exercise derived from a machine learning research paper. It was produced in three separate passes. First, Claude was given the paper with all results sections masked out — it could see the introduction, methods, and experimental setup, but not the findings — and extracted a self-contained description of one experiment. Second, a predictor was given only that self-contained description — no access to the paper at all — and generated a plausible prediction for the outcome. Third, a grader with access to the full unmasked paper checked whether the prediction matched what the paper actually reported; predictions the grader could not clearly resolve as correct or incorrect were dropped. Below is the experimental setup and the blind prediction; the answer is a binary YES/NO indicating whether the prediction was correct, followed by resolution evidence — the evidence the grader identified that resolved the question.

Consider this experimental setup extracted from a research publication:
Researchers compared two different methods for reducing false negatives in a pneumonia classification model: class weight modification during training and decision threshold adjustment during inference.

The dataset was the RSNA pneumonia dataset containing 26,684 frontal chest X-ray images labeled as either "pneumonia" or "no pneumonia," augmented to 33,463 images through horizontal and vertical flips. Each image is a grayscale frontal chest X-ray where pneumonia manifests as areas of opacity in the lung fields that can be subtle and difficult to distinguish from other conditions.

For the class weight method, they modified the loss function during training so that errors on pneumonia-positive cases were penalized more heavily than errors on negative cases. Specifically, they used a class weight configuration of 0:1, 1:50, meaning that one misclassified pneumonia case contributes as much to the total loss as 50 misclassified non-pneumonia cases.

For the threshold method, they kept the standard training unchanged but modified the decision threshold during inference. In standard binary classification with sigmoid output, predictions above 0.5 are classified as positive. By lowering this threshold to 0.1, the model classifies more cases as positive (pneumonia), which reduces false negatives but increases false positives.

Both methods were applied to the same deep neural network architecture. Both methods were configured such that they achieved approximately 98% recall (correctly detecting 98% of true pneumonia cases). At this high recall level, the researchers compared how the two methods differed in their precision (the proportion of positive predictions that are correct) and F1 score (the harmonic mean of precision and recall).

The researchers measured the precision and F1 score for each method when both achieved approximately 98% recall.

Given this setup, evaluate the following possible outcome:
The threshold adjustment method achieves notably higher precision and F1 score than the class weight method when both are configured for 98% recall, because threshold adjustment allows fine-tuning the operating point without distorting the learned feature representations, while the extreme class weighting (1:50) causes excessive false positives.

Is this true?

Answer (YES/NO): NO